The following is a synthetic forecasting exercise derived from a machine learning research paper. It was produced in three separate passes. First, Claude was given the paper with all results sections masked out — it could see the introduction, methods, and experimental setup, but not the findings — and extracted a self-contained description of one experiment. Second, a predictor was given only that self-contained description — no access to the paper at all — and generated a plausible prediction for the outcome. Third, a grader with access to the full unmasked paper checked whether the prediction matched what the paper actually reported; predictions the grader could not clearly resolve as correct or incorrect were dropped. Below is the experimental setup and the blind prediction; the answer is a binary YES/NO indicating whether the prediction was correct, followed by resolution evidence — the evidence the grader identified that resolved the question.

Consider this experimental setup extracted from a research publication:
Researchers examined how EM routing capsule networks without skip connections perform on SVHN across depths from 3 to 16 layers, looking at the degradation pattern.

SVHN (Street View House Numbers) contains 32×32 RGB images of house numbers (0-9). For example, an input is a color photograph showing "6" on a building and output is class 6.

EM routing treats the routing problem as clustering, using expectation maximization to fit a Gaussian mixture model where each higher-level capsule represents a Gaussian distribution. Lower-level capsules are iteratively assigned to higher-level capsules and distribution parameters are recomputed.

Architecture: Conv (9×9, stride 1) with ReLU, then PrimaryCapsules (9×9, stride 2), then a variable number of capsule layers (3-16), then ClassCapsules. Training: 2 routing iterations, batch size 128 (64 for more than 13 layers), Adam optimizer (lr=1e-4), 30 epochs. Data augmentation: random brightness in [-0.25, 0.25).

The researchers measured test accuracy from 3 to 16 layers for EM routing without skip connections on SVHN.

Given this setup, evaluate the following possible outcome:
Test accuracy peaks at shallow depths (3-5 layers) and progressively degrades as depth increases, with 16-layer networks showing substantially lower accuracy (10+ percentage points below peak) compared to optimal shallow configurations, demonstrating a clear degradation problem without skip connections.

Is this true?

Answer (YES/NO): YES